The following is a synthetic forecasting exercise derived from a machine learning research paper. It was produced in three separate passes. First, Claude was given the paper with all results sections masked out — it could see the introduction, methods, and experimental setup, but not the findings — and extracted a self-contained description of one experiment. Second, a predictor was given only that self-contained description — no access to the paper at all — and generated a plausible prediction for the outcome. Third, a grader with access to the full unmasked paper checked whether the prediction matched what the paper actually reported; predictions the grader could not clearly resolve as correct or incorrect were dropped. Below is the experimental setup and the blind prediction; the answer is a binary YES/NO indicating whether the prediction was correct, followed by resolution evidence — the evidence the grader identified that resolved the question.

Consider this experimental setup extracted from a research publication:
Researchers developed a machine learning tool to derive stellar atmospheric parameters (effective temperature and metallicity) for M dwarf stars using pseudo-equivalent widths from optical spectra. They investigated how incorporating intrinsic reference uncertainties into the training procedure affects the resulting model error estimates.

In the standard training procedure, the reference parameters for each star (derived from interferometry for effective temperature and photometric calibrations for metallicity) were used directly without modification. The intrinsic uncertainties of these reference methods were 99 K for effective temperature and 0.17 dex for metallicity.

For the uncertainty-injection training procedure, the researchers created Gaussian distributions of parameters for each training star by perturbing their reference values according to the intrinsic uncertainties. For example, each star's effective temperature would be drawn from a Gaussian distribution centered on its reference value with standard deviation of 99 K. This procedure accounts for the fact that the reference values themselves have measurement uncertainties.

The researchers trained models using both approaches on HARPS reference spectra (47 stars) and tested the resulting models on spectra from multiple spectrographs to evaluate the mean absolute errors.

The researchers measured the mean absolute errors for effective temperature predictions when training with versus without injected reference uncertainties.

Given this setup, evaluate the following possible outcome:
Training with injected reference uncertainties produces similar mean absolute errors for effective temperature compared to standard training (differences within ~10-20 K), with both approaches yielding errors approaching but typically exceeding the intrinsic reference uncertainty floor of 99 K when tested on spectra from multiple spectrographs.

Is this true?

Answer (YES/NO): NO